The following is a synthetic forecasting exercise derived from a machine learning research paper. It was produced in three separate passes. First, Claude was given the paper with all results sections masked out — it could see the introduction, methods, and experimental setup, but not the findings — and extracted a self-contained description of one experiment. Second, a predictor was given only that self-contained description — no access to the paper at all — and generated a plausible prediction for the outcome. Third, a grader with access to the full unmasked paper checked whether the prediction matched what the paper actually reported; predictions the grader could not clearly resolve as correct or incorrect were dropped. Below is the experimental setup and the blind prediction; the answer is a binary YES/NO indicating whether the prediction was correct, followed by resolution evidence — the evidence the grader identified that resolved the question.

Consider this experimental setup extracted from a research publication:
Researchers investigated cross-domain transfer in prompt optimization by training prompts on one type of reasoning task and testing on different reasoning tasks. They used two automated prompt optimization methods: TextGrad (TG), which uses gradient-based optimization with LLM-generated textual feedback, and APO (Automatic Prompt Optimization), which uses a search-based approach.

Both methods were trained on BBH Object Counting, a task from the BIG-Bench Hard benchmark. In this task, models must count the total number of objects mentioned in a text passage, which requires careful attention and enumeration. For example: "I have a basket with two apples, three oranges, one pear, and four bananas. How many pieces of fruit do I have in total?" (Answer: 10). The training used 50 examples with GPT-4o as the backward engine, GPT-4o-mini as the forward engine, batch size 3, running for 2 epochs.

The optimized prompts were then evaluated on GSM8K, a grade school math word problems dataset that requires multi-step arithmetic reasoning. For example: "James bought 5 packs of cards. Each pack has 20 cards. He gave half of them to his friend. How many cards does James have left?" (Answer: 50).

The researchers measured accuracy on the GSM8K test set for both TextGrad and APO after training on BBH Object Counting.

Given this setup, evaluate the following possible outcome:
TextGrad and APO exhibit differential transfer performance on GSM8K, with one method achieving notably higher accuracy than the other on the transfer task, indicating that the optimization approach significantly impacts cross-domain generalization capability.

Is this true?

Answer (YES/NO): YES